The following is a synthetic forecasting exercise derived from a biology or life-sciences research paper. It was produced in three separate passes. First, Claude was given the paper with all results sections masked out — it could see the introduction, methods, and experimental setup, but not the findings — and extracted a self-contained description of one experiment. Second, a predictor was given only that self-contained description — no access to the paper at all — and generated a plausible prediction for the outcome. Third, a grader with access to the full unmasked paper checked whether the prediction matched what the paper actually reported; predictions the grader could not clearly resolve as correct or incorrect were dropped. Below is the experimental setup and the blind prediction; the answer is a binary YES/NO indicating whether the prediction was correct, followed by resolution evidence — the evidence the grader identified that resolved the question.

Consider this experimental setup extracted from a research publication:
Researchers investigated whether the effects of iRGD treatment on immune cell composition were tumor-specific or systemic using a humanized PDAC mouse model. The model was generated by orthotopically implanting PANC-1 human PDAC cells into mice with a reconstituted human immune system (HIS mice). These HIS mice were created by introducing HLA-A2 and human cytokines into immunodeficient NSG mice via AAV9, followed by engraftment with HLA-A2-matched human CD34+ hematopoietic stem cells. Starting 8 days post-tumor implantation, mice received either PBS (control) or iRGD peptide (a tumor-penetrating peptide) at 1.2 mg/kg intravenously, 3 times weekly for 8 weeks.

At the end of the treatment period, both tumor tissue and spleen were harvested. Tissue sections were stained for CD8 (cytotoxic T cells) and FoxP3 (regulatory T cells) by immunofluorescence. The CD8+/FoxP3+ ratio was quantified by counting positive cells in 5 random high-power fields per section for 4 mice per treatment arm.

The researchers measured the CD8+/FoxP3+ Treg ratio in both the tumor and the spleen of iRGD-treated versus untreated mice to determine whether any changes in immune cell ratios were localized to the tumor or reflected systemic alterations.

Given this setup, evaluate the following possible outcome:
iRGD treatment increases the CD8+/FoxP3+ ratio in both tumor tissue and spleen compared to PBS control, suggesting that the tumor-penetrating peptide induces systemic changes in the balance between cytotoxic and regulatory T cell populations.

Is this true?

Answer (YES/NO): NO